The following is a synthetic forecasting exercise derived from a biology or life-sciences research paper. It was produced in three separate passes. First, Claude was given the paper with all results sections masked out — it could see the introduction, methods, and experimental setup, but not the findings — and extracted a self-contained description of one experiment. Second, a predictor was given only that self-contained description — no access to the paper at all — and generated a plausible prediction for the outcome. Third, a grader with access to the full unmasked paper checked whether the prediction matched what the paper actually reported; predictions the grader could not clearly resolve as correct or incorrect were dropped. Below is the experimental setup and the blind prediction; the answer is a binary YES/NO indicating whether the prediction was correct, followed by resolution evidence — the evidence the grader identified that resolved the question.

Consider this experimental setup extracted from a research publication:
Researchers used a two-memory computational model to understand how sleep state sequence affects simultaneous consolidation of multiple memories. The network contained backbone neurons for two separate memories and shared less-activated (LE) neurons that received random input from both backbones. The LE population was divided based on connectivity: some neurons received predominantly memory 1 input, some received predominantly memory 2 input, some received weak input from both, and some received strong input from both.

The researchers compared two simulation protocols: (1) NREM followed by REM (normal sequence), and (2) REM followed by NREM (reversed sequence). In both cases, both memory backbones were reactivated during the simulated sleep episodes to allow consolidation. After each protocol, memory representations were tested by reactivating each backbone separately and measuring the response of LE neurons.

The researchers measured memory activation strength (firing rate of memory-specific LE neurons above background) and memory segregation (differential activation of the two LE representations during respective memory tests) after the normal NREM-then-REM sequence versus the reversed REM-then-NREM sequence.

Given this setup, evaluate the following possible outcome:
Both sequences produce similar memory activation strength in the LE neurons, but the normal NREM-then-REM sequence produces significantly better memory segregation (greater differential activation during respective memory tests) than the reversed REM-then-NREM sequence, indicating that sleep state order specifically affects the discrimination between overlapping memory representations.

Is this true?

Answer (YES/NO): NO